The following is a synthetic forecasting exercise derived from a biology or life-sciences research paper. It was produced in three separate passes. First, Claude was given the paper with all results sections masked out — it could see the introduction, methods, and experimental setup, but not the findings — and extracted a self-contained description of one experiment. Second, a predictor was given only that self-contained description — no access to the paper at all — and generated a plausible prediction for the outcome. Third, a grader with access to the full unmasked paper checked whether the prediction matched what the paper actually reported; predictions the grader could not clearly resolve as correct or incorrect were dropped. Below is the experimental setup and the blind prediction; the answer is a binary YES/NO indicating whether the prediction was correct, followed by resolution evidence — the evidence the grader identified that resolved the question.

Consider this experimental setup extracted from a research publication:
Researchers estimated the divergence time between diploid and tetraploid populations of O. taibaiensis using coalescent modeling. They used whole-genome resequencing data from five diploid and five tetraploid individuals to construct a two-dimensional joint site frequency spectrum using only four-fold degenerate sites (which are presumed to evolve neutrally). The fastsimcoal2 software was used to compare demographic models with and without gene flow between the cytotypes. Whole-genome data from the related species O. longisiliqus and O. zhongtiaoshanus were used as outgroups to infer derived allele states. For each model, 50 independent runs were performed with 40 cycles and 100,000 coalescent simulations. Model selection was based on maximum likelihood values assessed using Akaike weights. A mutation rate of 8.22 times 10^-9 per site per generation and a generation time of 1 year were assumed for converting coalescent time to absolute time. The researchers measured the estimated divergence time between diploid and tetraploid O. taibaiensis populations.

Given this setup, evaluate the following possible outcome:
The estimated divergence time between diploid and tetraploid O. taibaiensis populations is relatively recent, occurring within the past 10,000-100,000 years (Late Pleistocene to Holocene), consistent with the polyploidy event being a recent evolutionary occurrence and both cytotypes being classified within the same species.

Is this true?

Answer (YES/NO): NO